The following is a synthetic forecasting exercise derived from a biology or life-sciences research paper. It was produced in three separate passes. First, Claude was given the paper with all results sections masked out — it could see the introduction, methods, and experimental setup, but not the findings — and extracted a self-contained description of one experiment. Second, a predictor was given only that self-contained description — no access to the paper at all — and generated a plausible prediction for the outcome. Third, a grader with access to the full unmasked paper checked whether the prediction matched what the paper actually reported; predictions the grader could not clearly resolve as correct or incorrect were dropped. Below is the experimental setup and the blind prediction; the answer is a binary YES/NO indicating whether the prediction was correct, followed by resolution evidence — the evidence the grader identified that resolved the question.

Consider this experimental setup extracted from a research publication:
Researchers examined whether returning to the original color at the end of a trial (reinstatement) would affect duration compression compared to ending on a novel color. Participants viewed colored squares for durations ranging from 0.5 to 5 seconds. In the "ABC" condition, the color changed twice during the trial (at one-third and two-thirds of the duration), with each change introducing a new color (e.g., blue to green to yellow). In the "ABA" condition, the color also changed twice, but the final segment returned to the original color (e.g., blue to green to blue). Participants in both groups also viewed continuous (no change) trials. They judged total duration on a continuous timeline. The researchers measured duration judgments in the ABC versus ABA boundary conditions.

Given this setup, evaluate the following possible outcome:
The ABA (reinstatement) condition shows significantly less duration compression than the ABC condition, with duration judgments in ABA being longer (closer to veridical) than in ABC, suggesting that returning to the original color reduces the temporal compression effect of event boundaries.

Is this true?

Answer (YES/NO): NO